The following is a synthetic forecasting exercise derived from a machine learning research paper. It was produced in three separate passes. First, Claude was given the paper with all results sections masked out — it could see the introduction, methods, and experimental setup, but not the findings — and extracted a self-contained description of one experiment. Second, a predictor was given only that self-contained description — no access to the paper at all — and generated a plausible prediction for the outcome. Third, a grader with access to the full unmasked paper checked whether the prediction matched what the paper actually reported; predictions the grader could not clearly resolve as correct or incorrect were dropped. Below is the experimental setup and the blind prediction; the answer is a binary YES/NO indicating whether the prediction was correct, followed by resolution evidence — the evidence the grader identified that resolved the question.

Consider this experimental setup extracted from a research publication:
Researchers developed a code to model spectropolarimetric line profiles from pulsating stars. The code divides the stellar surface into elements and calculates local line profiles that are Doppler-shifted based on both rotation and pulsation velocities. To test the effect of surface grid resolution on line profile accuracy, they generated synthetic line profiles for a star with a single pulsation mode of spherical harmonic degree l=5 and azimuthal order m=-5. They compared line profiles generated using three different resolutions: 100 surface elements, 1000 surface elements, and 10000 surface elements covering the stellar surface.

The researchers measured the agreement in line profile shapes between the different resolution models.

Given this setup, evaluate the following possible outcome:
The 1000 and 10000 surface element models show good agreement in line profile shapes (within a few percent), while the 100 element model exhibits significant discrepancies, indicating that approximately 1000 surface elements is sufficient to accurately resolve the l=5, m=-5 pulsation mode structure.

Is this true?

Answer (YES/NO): YES